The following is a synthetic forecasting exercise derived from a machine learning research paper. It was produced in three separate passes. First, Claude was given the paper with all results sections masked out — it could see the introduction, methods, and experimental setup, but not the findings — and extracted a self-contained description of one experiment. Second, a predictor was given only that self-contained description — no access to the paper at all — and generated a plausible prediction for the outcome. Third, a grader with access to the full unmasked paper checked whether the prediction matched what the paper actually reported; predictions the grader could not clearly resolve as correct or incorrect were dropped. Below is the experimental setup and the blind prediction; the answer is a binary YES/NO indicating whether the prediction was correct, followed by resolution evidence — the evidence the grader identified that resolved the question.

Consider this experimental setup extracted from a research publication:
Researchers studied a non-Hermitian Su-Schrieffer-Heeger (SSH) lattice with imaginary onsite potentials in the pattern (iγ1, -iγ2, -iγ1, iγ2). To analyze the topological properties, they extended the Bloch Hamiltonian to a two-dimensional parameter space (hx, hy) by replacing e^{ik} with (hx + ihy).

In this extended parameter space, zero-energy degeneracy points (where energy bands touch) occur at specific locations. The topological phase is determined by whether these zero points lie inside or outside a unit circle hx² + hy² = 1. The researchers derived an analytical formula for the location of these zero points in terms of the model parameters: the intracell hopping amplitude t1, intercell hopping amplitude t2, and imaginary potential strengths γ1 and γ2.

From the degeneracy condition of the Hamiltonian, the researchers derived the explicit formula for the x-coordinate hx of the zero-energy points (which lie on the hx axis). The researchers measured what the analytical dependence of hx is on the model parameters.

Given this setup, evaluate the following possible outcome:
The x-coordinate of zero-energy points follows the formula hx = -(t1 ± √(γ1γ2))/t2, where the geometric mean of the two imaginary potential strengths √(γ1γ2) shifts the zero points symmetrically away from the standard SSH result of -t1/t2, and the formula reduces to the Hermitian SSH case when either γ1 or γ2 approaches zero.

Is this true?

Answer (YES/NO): NO